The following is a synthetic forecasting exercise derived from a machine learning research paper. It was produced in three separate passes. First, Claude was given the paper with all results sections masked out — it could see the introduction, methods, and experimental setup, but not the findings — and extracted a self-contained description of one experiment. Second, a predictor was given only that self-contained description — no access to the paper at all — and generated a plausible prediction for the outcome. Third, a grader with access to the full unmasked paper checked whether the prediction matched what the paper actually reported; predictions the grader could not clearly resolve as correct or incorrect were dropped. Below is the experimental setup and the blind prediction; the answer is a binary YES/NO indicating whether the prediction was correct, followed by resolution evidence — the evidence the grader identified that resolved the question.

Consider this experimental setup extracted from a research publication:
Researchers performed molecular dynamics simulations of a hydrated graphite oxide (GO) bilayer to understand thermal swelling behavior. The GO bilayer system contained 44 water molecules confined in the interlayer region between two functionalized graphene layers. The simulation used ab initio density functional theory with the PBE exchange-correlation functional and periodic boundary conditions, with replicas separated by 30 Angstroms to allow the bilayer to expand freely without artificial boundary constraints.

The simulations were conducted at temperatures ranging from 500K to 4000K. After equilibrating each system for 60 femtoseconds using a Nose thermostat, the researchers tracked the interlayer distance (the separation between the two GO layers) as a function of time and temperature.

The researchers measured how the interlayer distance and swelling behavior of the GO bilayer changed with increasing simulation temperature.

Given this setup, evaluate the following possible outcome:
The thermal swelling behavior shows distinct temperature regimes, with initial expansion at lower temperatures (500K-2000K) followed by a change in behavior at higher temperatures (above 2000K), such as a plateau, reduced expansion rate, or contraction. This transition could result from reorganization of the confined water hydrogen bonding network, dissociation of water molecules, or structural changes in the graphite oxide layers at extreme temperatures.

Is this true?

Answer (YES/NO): NO